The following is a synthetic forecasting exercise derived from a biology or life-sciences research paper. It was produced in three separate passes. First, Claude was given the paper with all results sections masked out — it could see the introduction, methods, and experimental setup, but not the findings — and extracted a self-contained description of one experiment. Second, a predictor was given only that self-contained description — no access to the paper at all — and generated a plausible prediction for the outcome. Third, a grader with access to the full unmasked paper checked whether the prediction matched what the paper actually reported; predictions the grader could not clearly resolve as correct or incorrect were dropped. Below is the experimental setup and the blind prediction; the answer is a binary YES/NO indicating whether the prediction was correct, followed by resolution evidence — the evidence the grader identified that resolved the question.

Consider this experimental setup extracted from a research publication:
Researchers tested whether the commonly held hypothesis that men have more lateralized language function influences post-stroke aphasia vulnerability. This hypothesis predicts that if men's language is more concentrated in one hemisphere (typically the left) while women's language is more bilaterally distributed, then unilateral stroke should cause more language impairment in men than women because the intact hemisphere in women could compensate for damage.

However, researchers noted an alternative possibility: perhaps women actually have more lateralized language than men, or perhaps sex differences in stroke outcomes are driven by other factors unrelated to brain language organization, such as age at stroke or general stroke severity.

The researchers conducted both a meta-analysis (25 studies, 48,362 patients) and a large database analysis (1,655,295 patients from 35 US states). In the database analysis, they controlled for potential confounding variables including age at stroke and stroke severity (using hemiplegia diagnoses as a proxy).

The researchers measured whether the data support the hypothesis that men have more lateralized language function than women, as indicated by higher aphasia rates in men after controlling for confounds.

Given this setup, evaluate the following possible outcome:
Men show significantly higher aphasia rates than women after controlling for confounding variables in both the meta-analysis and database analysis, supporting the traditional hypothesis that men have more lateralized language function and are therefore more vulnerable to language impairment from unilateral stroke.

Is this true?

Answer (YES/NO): NO